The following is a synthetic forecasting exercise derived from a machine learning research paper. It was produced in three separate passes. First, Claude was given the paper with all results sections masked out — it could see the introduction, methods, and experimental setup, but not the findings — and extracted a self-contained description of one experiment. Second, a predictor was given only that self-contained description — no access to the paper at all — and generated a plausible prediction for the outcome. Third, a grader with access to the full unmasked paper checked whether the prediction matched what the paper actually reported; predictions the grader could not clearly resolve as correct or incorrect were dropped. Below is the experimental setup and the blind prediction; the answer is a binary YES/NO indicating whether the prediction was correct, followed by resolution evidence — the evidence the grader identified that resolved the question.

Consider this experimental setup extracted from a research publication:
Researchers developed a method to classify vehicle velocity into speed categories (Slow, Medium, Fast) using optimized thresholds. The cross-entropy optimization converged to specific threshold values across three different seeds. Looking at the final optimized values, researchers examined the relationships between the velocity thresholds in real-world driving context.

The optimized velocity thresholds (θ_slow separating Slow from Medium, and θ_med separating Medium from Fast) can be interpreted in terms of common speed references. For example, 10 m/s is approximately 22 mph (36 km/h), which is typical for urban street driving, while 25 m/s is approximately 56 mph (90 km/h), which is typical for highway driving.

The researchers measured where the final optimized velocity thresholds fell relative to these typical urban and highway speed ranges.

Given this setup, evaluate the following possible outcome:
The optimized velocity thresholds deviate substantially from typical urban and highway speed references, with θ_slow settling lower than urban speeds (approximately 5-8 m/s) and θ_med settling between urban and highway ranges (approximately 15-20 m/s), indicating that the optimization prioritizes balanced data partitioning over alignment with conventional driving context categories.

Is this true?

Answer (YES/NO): NO